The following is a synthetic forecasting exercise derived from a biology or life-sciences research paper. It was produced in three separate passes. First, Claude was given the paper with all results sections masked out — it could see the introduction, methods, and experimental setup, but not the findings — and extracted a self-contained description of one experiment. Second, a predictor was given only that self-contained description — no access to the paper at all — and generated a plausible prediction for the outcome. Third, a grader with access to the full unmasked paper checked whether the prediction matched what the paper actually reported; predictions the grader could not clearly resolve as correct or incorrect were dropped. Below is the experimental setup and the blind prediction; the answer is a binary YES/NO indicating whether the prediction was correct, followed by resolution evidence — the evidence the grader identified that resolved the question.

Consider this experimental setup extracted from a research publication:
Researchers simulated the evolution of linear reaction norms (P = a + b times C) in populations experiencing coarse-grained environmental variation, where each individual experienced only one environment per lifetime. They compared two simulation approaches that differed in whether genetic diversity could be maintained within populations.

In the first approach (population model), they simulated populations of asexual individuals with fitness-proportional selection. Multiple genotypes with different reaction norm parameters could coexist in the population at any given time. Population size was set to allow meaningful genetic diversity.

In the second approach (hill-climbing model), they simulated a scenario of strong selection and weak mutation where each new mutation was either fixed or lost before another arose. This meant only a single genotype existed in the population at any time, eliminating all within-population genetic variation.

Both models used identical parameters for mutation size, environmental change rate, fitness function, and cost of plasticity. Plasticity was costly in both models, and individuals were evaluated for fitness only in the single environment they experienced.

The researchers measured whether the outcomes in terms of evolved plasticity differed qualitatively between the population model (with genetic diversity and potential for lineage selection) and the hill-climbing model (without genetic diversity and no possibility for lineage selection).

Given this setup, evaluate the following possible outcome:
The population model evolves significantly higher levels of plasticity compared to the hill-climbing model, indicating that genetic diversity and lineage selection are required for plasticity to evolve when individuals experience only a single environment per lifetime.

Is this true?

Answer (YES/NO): NO